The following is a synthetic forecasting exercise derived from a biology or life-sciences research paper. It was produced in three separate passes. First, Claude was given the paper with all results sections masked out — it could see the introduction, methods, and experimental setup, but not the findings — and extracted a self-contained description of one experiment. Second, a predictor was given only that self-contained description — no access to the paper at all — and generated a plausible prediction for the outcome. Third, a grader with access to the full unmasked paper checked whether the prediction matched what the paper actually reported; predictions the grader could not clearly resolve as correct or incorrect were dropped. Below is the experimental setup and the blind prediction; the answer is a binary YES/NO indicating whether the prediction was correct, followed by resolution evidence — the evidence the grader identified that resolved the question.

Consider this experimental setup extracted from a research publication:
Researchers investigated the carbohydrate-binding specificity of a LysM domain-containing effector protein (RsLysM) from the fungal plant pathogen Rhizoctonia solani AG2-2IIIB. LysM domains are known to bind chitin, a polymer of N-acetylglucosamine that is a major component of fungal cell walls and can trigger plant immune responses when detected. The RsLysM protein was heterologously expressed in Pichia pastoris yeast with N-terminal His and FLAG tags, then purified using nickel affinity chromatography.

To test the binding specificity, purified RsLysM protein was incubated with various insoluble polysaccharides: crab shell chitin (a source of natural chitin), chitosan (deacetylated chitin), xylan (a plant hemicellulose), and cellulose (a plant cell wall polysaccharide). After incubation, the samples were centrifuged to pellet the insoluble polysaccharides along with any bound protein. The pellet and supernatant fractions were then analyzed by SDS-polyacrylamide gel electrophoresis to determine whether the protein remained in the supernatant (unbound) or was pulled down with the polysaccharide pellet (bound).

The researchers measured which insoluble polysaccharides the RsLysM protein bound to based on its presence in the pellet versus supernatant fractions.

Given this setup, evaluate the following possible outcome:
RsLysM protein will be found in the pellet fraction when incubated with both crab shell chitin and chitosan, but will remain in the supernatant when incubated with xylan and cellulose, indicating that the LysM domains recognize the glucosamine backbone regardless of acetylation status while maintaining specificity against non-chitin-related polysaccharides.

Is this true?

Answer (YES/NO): YES